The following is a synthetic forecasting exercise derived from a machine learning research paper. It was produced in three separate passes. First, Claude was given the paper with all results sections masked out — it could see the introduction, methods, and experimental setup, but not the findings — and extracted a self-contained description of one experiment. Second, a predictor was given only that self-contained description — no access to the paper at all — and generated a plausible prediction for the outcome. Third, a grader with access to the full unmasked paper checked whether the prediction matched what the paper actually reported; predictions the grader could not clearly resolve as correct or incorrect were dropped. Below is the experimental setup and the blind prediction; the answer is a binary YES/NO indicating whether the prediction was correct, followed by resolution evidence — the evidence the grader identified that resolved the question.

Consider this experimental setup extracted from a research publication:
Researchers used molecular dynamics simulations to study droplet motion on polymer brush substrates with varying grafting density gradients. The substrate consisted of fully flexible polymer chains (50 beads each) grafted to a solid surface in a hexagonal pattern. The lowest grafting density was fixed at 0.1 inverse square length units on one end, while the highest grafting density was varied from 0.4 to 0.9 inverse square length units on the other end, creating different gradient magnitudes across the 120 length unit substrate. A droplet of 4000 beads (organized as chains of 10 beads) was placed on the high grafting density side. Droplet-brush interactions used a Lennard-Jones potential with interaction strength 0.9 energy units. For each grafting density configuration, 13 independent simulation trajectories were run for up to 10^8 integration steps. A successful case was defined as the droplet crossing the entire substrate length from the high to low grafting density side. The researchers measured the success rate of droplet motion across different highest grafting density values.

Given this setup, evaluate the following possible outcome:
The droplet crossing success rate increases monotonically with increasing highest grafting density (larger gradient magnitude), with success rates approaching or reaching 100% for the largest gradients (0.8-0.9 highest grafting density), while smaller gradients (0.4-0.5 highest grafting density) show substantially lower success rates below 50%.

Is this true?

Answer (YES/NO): NO